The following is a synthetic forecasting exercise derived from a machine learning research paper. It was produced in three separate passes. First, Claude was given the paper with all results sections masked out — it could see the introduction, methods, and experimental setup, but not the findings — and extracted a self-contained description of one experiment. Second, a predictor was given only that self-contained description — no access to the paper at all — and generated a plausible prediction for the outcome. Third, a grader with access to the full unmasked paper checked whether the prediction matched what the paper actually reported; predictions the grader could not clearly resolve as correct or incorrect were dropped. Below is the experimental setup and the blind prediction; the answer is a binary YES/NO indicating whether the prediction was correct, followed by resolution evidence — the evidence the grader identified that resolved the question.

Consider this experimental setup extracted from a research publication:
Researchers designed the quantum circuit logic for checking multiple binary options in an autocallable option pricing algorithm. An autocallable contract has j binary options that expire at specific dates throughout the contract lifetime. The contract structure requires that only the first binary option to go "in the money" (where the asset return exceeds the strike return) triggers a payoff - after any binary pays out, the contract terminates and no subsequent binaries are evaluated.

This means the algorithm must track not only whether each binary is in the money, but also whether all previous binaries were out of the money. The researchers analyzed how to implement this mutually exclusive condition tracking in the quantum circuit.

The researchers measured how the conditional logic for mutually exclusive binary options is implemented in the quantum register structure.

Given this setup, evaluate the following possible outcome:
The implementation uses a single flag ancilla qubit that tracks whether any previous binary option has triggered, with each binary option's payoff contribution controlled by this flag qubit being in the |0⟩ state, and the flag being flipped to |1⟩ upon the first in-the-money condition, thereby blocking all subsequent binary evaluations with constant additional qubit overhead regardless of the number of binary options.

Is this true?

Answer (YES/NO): NO